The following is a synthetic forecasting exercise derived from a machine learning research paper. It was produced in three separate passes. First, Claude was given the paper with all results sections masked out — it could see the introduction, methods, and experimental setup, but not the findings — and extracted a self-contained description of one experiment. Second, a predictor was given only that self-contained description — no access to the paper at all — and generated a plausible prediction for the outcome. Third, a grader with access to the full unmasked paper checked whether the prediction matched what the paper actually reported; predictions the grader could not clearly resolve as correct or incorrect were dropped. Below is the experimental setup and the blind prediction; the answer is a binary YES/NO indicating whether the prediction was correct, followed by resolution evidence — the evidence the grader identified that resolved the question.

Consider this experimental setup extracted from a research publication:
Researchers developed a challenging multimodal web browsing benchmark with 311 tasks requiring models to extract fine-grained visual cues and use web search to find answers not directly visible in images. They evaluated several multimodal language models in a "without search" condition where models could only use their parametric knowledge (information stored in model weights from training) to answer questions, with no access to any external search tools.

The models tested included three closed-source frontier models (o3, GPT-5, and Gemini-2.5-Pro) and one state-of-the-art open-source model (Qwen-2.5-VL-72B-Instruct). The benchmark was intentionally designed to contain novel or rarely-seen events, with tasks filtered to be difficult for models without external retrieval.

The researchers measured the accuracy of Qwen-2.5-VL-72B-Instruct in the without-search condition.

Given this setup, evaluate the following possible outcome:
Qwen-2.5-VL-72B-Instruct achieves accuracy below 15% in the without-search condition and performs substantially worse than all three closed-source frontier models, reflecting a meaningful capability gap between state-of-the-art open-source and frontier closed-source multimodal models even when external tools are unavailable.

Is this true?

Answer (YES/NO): YES